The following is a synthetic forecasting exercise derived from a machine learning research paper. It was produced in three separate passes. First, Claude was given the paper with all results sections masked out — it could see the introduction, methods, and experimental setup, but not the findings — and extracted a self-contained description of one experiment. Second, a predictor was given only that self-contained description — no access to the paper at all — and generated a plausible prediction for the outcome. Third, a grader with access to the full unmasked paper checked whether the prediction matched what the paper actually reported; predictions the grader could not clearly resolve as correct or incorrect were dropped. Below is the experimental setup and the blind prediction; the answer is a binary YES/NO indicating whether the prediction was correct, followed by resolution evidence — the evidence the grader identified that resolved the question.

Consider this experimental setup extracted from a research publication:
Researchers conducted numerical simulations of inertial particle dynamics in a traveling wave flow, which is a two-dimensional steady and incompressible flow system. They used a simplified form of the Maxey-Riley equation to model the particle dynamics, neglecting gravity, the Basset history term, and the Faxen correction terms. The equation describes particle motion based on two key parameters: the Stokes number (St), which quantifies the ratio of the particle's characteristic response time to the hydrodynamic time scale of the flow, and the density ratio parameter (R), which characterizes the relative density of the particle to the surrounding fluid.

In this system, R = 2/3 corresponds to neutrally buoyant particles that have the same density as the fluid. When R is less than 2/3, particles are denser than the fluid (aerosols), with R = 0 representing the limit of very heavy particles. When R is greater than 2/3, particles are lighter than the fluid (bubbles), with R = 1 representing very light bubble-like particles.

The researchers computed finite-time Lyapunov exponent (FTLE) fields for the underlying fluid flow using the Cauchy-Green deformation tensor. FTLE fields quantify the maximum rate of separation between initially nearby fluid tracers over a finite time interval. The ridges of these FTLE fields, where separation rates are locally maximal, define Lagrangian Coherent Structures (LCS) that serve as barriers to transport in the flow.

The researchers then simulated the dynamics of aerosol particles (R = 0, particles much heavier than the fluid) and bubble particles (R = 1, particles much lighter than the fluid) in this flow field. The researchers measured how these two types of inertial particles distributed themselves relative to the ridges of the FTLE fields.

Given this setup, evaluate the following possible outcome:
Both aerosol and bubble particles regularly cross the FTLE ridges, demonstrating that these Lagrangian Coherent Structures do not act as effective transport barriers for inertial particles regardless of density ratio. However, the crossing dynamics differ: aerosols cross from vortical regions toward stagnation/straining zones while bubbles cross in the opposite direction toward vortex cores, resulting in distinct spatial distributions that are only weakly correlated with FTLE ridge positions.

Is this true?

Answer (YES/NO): NO